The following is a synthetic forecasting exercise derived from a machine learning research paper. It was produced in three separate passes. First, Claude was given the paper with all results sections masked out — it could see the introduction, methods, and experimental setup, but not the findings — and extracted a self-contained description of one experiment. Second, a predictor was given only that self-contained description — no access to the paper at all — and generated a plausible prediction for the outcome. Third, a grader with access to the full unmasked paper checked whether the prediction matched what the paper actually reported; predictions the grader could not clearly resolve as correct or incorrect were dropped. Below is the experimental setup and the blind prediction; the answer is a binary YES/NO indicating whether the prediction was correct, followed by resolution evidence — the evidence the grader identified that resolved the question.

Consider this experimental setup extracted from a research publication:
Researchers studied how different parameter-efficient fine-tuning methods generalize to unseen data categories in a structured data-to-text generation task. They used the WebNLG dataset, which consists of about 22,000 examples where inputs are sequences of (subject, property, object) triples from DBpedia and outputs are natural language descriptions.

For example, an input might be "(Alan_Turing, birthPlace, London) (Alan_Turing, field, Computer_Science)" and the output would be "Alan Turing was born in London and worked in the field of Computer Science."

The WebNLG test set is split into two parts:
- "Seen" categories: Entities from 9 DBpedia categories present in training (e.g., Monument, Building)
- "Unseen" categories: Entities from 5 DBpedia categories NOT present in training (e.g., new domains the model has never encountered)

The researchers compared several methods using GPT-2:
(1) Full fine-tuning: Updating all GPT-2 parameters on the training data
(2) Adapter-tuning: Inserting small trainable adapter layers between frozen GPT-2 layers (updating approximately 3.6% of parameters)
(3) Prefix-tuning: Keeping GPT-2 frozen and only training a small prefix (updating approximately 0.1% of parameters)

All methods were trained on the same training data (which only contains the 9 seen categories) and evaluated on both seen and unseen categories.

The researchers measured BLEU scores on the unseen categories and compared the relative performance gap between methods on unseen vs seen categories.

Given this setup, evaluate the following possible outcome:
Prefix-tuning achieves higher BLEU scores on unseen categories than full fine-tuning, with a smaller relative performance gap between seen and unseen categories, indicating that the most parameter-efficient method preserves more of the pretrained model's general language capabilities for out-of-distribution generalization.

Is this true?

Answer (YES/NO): YES